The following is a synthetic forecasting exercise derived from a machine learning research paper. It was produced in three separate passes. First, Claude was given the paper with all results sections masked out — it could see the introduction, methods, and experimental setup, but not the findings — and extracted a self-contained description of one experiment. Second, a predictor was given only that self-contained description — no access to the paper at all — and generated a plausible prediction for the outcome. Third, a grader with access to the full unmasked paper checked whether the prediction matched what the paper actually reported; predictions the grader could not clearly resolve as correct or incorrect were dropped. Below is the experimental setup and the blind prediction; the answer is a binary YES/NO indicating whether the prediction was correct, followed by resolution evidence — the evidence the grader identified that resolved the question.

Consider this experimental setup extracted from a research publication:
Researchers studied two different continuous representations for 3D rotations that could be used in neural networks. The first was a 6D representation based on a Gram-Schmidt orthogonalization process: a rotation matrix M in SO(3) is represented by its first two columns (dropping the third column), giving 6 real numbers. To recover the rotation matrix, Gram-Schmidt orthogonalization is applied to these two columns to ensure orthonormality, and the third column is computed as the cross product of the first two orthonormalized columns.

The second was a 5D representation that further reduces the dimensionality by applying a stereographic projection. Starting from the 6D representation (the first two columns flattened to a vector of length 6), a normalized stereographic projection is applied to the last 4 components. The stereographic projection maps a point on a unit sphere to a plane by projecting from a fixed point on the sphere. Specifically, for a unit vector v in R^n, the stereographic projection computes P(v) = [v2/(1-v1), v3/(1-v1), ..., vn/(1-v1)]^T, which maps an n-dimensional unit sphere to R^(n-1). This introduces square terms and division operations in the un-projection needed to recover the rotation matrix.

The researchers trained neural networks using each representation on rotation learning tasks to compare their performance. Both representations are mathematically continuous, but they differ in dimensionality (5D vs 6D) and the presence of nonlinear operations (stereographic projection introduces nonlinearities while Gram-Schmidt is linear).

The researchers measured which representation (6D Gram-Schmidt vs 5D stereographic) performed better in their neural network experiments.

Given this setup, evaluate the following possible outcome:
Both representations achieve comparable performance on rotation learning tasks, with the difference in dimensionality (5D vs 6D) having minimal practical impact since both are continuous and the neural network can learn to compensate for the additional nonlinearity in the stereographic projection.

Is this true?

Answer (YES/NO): NO